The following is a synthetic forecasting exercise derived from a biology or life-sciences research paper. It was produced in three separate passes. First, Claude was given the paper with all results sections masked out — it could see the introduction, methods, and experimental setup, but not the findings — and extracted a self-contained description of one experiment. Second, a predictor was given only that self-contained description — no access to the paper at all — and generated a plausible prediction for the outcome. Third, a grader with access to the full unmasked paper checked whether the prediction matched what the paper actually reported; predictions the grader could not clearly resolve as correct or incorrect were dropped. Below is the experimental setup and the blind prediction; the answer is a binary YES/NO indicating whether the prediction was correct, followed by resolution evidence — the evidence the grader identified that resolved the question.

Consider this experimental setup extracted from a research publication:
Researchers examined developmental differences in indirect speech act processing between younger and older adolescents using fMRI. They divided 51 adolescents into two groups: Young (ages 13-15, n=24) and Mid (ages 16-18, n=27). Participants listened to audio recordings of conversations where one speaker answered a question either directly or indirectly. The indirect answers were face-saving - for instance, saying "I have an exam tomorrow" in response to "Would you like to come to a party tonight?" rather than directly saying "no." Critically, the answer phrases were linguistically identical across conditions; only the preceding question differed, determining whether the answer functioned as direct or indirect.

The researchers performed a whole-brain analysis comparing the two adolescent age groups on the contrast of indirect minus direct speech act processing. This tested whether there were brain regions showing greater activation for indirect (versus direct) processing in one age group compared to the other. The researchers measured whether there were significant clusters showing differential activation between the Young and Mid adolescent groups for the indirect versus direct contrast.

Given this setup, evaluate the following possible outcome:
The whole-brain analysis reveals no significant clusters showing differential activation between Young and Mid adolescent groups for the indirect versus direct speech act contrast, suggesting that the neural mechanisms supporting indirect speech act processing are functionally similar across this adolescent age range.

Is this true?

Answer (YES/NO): NO